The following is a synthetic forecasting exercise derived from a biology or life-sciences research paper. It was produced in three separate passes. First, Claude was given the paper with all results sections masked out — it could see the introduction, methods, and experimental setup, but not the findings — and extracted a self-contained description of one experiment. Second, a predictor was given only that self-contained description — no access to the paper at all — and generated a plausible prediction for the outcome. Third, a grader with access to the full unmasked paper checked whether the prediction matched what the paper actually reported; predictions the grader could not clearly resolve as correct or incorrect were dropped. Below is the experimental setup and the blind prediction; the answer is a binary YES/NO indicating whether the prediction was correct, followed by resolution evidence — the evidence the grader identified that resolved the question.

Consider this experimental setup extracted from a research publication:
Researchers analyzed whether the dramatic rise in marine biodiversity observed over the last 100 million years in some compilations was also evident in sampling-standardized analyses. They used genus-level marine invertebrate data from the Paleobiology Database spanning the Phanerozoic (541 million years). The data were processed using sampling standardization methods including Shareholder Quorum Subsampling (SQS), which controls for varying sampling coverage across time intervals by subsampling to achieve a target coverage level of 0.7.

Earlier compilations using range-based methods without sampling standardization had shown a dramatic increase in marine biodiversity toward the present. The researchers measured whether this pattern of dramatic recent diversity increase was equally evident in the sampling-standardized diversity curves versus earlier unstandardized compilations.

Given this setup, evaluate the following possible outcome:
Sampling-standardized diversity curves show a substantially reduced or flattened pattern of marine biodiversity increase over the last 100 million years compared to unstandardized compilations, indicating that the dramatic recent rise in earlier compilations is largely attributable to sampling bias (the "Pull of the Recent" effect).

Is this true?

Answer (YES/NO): YES